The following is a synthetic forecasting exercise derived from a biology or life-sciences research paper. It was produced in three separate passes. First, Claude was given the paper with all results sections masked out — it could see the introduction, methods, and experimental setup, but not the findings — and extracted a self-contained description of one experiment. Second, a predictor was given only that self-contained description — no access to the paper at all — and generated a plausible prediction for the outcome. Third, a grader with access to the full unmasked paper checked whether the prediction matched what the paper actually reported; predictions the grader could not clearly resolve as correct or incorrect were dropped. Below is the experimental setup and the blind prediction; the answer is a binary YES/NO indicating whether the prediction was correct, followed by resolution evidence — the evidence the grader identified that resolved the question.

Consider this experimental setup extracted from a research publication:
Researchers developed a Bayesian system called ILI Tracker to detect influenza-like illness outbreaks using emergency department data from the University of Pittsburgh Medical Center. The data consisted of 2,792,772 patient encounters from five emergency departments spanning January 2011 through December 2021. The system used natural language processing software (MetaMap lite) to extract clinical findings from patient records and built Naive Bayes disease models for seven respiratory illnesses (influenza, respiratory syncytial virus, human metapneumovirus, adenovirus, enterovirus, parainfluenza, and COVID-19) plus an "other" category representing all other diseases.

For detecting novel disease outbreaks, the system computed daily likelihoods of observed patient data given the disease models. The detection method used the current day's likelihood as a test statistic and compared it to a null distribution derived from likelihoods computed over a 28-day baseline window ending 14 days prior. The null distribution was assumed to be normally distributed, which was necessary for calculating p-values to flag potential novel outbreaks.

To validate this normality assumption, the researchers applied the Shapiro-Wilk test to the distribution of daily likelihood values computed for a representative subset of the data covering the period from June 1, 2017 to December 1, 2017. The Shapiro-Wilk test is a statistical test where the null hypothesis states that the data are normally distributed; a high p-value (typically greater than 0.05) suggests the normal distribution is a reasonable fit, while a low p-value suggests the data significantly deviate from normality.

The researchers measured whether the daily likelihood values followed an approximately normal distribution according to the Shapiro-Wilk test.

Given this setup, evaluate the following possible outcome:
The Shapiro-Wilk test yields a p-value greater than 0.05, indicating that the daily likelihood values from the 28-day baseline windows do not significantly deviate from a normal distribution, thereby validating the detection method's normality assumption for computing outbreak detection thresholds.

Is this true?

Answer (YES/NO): YES